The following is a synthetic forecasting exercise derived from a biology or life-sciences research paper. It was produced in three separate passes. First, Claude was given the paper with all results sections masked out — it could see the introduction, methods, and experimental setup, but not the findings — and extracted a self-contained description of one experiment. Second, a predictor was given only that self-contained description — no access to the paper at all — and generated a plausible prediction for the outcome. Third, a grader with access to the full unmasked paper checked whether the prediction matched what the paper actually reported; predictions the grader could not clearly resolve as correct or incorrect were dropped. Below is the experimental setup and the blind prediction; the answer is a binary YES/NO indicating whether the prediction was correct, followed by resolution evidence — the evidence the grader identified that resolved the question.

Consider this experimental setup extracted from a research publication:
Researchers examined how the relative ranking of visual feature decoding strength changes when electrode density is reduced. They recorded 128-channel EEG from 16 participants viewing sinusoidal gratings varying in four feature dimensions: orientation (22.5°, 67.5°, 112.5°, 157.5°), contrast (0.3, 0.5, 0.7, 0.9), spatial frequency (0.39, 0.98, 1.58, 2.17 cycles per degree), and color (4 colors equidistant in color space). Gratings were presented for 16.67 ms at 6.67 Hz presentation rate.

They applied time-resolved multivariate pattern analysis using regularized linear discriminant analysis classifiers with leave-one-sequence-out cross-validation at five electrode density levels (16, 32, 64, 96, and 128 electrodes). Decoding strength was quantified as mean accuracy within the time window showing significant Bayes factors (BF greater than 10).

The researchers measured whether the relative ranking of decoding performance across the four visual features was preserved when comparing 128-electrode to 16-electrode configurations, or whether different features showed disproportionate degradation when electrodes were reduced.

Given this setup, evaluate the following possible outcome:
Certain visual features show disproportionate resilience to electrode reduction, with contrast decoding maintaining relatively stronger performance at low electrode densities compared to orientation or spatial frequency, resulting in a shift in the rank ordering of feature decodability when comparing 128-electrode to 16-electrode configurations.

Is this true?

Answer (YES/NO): NO